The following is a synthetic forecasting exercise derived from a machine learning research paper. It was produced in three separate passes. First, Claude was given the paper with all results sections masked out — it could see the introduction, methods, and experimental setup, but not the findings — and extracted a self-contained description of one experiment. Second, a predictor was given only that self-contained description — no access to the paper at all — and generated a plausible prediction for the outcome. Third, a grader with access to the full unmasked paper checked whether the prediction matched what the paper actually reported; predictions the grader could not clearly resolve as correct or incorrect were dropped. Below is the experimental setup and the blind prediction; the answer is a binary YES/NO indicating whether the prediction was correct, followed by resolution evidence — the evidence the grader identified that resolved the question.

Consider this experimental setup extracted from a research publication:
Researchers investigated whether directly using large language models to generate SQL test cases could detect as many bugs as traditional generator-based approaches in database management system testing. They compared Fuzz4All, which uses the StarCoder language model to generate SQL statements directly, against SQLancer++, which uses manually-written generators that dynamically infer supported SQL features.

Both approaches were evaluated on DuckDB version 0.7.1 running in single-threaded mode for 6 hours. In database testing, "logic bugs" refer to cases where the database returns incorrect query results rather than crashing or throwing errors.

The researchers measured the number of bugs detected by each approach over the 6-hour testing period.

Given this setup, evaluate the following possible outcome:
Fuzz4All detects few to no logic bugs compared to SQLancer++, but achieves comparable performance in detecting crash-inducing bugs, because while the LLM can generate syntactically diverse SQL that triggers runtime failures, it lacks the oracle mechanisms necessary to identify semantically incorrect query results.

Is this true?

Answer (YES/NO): NO